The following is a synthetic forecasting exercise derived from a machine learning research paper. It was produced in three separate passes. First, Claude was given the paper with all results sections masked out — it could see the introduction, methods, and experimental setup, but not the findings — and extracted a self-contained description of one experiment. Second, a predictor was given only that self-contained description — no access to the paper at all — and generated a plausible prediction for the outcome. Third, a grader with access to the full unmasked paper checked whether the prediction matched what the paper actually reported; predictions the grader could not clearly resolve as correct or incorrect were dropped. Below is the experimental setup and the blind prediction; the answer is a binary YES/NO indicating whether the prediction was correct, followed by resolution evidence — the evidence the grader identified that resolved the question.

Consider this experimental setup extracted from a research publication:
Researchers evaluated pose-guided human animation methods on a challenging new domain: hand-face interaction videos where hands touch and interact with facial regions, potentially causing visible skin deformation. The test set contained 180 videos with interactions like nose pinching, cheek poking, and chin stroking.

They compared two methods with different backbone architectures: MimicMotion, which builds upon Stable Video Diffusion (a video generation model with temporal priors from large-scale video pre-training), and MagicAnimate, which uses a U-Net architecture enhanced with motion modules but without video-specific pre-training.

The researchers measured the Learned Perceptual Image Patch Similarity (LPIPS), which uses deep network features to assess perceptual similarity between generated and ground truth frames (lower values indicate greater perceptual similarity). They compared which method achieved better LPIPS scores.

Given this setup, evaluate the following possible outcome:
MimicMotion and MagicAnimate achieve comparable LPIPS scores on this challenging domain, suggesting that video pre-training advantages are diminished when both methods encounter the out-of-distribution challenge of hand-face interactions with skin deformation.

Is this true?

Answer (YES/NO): NO